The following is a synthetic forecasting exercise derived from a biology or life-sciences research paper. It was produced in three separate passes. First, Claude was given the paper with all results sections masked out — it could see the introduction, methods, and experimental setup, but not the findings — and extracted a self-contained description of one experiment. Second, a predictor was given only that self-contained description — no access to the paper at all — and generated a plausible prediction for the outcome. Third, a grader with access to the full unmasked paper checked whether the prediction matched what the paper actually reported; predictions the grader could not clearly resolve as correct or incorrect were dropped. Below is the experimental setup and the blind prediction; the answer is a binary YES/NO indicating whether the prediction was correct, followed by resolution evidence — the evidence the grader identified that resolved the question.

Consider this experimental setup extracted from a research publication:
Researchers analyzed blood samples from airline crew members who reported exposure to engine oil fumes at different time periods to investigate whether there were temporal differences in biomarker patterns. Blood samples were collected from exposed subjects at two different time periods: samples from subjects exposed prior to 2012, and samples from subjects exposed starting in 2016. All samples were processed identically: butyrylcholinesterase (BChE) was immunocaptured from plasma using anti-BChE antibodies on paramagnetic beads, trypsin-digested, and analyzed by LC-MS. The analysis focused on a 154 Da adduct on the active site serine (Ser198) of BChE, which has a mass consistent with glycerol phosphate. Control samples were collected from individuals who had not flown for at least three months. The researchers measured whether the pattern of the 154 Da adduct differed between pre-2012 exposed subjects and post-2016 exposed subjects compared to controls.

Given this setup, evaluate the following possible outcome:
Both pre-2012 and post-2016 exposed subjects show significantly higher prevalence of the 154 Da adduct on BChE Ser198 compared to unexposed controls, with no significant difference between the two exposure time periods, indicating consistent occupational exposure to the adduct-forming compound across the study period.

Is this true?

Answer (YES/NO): NO